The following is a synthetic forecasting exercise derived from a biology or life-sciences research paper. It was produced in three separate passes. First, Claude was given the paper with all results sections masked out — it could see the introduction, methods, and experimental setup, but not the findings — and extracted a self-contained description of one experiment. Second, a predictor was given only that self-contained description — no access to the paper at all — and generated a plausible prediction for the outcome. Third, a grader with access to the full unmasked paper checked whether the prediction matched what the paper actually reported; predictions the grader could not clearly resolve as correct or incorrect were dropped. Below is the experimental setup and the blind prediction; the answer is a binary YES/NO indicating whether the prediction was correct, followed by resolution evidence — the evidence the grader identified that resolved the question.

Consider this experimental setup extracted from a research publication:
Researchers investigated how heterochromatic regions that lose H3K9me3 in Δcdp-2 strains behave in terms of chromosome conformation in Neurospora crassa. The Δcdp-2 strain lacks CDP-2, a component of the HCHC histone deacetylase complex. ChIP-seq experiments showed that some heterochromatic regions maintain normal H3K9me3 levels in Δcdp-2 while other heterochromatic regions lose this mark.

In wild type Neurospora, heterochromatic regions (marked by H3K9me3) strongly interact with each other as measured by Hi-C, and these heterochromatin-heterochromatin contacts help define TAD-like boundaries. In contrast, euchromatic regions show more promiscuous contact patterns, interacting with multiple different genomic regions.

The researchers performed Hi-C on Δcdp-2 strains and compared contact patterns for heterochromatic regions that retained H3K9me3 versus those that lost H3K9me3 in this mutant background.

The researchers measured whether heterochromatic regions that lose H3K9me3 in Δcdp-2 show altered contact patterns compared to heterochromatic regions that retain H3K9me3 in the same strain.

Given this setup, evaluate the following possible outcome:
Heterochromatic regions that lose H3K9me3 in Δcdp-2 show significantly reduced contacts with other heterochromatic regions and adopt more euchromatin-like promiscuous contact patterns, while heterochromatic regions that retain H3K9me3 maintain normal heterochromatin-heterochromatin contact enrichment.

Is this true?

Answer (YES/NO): NO